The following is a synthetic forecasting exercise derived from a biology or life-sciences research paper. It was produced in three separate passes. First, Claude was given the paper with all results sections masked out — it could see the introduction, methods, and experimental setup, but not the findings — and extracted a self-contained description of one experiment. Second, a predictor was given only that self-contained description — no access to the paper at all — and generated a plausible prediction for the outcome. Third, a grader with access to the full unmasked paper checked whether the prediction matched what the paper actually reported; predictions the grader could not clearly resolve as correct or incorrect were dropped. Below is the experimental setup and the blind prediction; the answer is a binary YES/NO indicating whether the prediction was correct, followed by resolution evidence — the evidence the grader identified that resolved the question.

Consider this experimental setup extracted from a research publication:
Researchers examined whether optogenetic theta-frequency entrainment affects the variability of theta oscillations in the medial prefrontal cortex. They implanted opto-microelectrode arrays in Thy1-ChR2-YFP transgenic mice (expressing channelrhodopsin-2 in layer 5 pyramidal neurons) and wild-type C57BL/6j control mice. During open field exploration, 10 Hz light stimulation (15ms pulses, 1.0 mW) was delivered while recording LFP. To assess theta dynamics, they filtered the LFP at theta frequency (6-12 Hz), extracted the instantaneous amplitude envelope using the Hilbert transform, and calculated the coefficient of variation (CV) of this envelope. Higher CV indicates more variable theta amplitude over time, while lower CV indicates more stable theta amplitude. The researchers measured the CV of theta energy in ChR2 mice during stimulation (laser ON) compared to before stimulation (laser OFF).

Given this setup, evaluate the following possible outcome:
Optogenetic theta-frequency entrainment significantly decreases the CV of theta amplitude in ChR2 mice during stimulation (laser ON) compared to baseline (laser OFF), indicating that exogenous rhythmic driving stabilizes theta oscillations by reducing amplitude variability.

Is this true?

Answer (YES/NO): YES